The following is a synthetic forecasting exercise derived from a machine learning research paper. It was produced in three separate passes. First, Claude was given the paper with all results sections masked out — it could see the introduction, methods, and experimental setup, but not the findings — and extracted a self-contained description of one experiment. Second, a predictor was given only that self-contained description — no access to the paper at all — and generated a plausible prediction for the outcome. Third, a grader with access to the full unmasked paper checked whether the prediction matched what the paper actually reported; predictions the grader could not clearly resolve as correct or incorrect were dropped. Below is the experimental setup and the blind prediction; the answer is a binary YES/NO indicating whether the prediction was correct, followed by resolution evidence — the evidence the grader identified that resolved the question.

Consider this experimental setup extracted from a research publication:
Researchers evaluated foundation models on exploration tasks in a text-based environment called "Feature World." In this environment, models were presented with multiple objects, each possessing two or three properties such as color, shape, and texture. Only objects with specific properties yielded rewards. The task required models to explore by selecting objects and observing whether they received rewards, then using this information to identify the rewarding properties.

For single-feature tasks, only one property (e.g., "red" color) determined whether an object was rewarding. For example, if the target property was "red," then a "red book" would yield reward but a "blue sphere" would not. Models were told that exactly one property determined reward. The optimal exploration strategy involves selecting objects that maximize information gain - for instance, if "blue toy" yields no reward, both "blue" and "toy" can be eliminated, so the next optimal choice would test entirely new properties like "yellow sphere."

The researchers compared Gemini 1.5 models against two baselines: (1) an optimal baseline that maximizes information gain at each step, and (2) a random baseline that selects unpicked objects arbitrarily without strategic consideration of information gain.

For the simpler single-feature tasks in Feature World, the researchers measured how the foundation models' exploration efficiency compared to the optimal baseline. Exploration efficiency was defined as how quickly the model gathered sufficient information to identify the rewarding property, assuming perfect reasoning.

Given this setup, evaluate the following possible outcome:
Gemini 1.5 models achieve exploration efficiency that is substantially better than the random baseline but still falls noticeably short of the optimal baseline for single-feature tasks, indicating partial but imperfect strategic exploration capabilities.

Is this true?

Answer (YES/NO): NO